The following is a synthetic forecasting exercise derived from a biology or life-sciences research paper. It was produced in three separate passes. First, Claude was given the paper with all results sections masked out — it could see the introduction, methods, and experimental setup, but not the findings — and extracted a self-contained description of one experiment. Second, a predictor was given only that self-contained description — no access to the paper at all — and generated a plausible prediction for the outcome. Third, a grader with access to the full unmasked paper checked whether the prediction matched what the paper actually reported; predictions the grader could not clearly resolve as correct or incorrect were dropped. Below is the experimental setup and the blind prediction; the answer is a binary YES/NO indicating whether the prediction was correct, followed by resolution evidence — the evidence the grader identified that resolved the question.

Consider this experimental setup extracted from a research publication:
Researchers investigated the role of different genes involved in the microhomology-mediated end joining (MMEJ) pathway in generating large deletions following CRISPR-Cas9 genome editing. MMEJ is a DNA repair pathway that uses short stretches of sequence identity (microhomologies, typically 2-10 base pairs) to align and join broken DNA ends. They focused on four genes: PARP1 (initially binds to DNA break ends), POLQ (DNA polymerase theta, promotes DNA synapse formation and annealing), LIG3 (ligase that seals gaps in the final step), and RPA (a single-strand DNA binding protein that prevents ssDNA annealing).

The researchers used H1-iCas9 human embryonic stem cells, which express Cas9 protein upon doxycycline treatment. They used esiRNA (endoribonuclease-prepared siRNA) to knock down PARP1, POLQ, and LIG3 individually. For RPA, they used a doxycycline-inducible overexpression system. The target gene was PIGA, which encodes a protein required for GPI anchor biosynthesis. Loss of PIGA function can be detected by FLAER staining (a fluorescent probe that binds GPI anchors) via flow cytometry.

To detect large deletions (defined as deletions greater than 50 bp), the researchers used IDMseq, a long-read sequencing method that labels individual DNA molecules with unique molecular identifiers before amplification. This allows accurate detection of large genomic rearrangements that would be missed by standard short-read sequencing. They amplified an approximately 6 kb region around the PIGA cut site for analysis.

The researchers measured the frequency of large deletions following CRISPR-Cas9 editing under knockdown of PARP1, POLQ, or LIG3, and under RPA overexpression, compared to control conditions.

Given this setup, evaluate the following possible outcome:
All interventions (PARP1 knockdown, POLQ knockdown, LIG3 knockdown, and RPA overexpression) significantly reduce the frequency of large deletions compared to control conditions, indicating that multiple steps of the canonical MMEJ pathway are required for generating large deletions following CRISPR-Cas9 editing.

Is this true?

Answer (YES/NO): NO